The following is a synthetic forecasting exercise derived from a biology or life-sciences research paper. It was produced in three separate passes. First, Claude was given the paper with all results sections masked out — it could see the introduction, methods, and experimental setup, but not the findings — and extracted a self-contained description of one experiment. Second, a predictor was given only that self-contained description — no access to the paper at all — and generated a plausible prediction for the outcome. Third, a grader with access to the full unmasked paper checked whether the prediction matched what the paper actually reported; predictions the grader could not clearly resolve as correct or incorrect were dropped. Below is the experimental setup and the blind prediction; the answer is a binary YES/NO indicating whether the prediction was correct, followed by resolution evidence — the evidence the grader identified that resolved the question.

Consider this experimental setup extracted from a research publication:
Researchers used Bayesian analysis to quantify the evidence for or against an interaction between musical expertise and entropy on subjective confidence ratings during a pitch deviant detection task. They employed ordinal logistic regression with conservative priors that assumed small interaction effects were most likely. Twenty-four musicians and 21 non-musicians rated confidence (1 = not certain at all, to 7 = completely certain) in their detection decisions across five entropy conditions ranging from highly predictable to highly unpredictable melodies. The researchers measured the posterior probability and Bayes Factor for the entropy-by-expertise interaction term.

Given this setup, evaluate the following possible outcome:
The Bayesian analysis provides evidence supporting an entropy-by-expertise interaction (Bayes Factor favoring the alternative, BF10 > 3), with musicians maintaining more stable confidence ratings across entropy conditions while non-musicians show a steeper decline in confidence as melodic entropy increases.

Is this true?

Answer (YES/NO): NO